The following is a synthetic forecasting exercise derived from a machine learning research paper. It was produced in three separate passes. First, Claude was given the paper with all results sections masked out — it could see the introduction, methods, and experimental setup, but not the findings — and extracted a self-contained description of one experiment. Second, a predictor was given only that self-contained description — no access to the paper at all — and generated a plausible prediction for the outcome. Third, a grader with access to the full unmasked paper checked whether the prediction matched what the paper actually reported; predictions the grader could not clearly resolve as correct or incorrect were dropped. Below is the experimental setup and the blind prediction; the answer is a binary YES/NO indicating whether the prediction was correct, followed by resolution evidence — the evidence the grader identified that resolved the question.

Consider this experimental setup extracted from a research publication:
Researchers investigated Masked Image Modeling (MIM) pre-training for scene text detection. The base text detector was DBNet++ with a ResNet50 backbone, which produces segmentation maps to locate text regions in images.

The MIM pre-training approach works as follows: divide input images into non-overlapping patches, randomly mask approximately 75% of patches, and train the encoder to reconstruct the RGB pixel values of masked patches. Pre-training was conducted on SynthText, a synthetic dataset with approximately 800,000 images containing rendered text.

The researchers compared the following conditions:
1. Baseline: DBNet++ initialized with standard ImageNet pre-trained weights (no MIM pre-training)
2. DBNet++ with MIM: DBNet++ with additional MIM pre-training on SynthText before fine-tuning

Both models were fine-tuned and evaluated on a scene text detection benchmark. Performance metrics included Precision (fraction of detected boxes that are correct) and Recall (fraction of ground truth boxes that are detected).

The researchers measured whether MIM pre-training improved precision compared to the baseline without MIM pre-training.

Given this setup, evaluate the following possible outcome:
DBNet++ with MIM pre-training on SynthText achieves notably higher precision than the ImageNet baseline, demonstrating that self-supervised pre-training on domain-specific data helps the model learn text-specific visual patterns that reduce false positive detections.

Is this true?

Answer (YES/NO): NO